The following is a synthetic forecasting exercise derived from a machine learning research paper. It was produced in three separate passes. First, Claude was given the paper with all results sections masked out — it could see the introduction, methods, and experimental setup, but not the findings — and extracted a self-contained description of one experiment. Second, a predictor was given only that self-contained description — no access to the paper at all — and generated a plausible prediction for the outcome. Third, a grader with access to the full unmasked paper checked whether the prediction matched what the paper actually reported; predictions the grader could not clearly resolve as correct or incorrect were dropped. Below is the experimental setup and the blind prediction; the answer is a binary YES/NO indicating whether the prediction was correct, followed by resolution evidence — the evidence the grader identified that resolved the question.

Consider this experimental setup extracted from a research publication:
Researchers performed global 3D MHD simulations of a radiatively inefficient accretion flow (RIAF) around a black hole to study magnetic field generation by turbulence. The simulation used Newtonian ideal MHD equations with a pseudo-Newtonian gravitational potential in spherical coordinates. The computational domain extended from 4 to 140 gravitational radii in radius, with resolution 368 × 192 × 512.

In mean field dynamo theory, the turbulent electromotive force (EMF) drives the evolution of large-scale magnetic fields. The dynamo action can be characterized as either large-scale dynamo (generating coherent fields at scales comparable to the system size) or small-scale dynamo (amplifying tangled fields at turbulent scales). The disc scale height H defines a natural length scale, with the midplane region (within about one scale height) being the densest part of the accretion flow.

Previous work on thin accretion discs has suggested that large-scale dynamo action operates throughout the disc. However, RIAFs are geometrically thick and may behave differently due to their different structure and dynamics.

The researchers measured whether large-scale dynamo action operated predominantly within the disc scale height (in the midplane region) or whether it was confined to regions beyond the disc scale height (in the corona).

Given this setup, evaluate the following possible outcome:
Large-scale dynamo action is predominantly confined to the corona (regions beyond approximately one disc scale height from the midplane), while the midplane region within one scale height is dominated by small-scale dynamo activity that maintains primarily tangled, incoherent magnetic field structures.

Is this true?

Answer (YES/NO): YES